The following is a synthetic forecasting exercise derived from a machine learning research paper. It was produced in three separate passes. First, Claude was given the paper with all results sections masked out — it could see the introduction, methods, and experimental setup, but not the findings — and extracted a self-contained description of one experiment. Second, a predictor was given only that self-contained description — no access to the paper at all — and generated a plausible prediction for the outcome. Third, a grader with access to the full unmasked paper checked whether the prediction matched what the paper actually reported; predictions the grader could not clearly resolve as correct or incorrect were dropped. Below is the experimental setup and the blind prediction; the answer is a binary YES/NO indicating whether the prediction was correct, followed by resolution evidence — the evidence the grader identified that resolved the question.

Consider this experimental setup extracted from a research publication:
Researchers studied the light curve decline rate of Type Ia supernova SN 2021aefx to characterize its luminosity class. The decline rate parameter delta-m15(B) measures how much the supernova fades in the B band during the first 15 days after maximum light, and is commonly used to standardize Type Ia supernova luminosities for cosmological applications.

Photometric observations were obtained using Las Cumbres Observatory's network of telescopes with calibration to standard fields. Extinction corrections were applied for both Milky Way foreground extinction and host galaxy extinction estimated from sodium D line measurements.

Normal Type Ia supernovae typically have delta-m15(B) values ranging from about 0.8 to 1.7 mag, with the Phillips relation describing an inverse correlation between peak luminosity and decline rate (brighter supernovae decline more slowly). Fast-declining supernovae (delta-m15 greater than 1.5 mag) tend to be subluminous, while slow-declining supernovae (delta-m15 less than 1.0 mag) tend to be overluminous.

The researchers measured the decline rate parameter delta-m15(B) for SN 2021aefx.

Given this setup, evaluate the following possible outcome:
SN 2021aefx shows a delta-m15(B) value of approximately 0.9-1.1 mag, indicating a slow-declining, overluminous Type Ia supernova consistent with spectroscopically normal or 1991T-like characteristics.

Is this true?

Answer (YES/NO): YES